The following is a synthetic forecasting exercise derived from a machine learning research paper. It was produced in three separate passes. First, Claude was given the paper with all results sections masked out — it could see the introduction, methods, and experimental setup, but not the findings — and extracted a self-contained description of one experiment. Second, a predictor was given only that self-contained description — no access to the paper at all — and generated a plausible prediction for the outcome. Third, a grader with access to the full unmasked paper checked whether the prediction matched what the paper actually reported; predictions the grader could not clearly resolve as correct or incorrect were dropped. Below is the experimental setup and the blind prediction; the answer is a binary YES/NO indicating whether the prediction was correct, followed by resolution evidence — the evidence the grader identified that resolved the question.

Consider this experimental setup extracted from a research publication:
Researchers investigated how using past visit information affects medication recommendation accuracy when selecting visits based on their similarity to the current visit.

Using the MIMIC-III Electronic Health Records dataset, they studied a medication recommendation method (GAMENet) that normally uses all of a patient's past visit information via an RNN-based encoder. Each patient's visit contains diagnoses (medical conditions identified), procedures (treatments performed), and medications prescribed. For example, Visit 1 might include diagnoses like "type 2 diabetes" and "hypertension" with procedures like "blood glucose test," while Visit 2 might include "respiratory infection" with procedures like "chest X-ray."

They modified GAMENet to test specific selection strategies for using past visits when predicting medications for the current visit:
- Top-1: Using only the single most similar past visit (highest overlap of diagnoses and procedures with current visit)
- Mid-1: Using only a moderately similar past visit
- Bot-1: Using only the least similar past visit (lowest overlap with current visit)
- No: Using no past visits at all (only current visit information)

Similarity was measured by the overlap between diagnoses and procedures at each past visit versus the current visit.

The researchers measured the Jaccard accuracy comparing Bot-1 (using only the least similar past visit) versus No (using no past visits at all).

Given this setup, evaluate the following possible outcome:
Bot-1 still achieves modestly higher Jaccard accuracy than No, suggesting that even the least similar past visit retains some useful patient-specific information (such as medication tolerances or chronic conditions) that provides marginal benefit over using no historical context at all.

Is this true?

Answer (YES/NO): NO